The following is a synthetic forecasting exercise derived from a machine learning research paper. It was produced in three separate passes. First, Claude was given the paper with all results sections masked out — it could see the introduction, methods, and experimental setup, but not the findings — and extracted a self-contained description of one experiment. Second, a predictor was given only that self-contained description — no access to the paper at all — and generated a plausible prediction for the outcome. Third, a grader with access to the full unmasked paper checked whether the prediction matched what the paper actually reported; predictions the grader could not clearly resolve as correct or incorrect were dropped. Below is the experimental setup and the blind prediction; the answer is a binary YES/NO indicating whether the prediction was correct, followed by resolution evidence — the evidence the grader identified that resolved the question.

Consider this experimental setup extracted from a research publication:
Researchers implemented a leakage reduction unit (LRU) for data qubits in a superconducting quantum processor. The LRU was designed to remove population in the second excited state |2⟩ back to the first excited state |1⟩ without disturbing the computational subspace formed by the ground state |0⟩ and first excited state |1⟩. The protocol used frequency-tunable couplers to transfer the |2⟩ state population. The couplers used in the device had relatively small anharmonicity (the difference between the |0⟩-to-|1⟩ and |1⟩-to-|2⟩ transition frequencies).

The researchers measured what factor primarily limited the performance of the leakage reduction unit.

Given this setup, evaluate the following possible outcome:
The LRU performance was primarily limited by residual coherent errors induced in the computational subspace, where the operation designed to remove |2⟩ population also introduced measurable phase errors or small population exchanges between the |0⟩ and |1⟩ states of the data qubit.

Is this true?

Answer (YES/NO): NO